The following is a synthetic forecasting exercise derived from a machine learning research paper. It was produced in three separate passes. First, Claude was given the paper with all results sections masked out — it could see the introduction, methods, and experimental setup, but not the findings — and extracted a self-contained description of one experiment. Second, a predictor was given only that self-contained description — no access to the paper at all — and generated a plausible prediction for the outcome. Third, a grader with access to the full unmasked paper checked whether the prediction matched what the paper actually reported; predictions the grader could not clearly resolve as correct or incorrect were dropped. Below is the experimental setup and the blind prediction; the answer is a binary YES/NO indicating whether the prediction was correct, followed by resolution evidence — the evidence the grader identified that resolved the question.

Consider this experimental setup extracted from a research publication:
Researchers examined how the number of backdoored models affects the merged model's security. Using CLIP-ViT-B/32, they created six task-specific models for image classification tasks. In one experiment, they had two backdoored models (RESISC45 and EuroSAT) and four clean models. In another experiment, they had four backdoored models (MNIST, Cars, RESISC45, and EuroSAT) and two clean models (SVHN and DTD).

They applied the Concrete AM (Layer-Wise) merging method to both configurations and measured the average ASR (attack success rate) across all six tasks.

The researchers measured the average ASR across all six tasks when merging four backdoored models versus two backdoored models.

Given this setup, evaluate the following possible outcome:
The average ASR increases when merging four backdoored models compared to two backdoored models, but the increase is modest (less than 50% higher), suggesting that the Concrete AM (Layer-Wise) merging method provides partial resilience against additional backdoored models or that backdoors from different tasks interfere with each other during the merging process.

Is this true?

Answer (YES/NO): YES